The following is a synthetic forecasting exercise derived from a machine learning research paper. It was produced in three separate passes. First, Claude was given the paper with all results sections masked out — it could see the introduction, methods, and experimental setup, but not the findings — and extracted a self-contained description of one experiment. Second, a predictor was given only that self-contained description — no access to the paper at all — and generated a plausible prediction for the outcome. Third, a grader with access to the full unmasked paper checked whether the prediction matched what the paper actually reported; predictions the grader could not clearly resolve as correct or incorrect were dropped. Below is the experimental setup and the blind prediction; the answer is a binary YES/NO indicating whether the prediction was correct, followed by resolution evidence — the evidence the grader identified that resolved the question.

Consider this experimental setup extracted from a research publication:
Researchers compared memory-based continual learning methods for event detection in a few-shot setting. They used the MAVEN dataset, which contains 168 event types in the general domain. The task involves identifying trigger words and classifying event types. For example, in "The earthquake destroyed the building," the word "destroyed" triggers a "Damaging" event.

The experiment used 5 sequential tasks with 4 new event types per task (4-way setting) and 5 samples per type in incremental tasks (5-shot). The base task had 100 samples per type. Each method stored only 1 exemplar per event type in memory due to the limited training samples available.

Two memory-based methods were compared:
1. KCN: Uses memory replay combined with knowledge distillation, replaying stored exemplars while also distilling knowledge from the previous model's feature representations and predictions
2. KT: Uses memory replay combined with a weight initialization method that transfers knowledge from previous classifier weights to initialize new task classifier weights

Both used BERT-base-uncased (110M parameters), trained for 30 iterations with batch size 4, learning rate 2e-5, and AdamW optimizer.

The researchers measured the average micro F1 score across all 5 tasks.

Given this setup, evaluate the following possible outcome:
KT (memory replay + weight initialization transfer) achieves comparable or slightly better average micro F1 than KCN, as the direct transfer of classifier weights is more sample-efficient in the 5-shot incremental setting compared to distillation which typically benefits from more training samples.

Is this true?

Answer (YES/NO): NO